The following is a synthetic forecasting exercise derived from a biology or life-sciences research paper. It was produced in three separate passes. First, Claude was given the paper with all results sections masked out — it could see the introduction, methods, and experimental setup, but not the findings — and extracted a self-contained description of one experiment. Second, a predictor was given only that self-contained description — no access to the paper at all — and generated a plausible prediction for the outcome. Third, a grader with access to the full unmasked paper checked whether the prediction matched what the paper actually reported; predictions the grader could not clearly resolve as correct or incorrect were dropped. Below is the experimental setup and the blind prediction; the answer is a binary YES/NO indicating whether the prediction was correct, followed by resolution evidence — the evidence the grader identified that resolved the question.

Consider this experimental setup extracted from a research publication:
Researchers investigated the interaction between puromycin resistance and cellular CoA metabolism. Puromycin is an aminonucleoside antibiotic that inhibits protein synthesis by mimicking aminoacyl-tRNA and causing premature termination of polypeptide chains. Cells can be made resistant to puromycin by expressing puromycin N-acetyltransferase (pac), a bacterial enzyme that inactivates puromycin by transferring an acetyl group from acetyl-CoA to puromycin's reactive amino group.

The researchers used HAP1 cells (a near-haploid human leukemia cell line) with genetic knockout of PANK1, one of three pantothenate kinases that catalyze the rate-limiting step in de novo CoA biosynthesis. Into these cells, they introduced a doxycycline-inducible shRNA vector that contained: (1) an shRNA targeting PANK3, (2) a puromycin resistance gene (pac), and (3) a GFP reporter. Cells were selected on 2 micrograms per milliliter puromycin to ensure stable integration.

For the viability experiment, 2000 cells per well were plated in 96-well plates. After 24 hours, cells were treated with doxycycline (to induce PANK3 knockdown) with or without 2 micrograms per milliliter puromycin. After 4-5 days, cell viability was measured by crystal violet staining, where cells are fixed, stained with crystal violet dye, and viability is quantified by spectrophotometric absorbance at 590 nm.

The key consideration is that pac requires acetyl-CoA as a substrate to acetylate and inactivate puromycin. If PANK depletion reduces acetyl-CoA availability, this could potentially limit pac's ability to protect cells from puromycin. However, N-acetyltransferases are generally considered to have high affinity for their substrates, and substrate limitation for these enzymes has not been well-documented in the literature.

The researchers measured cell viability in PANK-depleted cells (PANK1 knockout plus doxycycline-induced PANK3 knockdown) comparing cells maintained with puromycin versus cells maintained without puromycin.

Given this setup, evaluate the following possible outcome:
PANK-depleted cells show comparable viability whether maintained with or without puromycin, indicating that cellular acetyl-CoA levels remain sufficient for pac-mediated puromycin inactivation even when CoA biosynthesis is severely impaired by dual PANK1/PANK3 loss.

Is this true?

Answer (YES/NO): NO